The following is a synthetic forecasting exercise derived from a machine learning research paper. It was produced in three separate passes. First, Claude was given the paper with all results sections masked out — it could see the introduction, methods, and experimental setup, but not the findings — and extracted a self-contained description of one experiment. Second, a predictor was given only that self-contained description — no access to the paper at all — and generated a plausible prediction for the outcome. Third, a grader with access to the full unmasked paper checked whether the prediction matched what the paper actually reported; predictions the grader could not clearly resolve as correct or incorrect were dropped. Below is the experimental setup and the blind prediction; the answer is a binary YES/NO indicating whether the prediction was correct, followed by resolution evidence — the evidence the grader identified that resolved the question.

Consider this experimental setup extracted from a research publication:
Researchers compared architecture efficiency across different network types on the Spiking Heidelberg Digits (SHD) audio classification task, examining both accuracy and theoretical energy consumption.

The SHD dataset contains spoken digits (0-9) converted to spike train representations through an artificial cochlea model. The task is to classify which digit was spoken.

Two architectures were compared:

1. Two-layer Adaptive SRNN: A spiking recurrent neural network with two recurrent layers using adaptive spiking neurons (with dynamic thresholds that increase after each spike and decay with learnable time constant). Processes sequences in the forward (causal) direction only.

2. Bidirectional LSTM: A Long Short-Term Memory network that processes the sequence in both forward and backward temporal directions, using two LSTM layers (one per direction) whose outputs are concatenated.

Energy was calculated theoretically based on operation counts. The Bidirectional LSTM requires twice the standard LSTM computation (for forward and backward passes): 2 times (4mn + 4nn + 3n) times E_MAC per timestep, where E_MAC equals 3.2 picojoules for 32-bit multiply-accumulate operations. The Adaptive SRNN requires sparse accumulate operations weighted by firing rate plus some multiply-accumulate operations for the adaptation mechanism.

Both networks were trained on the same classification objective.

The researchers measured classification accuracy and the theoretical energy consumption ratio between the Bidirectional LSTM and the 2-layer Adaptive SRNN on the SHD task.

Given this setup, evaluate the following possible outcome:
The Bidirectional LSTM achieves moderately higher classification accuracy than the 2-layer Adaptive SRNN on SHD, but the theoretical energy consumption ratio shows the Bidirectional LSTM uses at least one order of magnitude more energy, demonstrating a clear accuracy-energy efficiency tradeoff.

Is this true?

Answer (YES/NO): YES